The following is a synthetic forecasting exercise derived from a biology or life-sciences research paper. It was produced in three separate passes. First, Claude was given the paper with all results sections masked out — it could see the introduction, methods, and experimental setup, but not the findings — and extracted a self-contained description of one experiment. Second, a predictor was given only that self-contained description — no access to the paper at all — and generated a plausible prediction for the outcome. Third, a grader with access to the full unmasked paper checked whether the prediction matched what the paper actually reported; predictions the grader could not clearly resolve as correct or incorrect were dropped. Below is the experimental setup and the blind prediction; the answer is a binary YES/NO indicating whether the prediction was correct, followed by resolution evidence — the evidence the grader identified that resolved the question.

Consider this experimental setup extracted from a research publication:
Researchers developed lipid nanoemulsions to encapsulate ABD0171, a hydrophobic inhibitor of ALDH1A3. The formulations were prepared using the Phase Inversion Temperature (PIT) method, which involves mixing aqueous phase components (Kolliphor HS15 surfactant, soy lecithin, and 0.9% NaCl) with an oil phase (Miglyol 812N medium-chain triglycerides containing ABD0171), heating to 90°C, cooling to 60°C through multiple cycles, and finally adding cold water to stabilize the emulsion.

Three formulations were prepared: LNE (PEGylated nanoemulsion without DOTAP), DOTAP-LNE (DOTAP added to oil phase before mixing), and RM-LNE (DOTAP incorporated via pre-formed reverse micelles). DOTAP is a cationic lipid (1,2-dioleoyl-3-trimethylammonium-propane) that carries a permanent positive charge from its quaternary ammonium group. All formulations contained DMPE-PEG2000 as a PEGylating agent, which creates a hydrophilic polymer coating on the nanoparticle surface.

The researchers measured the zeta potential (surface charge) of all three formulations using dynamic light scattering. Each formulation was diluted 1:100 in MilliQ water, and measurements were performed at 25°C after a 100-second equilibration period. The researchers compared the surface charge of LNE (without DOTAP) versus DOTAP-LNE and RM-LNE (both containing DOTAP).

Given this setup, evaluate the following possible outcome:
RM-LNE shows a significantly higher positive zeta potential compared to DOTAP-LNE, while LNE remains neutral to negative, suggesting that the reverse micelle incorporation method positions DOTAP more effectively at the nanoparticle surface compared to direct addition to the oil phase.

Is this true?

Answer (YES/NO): NO